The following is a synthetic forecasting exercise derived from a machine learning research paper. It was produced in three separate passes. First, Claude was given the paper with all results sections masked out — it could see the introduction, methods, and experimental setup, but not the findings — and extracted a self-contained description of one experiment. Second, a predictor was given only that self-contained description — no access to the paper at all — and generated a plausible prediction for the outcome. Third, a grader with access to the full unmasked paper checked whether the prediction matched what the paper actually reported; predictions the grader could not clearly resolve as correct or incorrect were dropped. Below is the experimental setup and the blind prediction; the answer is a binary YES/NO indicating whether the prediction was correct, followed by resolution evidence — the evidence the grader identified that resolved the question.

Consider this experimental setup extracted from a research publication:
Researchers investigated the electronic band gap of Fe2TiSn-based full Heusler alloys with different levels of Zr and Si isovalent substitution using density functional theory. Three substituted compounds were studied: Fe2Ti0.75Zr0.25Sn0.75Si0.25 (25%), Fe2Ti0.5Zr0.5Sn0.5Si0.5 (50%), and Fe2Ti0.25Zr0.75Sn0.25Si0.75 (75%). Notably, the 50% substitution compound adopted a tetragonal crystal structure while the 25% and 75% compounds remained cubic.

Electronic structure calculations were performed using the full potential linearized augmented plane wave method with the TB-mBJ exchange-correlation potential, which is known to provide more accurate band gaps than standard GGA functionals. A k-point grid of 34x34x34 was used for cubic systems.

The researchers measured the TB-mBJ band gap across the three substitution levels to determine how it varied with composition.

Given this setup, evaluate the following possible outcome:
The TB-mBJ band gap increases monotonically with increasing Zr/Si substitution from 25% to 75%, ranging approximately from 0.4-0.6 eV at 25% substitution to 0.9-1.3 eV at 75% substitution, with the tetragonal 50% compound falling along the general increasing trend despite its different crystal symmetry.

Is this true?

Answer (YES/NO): NO